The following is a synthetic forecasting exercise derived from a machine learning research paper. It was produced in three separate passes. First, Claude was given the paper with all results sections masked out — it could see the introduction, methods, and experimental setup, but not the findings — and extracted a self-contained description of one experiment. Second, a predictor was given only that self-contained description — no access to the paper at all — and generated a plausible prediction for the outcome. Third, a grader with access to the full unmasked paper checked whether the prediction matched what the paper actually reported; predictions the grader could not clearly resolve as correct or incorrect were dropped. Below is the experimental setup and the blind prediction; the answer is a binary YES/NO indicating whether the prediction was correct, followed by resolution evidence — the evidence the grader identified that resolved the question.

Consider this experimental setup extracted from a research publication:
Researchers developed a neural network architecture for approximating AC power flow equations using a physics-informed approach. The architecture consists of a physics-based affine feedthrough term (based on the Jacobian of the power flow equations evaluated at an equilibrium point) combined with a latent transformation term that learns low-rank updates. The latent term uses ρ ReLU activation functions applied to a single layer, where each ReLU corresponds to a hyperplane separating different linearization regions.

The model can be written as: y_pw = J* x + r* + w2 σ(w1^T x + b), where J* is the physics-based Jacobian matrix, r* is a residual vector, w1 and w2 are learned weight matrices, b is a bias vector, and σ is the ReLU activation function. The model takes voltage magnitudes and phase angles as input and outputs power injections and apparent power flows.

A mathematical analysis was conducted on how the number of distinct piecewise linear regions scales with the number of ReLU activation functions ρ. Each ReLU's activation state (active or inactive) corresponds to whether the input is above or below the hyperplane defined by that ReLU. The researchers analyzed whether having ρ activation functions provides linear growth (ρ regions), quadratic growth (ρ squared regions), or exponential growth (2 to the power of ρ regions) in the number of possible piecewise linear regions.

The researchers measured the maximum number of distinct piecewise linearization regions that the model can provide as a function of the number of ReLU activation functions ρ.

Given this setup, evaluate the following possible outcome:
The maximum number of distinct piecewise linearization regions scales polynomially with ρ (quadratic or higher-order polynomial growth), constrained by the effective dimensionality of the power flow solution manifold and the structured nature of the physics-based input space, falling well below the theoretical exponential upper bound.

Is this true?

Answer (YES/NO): NO